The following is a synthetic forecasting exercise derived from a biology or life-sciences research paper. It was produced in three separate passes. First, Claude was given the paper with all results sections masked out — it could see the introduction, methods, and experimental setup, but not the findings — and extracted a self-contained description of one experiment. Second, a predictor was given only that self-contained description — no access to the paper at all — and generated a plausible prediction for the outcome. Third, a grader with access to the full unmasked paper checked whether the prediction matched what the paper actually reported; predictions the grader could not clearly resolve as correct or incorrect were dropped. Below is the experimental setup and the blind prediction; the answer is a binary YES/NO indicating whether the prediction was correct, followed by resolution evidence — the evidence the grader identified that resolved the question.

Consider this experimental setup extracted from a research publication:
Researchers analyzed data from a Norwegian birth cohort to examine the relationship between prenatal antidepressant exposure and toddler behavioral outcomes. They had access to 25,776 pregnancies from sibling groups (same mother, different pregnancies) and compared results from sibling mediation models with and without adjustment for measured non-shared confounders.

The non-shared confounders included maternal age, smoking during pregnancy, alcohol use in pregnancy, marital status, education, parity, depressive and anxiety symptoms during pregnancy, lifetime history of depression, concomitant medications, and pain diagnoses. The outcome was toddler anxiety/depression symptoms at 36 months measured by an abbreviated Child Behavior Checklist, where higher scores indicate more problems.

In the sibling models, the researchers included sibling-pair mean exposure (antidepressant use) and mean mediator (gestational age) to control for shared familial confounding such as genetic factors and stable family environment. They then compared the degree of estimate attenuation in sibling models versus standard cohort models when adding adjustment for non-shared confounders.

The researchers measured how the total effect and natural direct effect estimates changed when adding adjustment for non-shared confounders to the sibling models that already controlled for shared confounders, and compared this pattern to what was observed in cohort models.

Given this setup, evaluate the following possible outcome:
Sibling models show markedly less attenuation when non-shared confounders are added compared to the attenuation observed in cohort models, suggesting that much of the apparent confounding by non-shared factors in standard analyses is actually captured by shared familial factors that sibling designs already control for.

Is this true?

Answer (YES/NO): NO